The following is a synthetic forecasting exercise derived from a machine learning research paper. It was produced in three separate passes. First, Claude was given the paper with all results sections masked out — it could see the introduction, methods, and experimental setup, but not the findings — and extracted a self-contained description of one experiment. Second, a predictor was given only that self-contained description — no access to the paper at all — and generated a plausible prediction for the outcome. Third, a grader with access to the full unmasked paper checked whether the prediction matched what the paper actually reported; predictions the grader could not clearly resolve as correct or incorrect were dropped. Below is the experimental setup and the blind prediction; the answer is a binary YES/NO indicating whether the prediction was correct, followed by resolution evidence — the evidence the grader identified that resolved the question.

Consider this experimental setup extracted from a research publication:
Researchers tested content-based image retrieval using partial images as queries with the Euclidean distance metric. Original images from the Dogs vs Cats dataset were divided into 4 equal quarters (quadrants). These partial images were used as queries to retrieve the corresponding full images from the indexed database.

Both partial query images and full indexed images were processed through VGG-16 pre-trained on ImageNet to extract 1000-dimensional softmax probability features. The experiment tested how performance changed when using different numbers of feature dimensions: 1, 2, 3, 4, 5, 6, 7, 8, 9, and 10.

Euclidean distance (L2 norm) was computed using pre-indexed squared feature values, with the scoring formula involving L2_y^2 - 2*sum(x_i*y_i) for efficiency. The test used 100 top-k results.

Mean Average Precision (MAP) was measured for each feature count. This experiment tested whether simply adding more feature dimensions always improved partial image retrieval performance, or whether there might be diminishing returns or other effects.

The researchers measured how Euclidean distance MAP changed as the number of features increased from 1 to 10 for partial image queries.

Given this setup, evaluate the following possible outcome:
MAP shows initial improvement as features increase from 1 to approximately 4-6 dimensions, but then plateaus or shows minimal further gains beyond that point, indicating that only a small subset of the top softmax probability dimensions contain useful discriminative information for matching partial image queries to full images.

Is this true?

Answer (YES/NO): NO